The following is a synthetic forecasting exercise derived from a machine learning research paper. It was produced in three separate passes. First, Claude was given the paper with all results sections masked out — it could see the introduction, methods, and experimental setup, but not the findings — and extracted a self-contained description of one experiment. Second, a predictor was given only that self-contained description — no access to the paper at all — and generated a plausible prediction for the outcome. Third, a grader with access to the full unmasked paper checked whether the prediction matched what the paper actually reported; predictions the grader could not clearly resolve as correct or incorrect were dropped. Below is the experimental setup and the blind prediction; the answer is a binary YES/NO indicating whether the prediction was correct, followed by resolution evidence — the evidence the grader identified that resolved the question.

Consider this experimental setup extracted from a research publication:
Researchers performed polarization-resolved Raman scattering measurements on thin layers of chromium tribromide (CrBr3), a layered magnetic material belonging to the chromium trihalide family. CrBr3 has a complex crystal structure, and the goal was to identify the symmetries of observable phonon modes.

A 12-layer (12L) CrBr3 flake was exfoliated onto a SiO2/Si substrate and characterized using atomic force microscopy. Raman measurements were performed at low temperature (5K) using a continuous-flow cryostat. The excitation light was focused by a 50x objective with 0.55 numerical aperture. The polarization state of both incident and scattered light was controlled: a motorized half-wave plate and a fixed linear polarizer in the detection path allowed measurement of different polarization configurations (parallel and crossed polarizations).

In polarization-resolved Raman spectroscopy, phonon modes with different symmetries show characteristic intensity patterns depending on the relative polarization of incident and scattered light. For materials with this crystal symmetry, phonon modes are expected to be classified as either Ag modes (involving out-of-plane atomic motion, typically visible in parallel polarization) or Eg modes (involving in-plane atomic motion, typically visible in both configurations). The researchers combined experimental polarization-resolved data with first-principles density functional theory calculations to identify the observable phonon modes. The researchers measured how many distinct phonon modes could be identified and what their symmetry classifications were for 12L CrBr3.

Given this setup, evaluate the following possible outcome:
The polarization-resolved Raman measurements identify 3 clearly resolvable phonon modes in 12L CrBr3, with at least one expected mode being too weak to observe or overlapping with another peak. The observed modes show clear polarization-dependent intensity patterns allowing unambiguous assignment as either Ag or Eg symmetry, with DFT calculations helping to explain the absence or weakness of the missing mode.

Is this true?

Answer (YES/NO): NO